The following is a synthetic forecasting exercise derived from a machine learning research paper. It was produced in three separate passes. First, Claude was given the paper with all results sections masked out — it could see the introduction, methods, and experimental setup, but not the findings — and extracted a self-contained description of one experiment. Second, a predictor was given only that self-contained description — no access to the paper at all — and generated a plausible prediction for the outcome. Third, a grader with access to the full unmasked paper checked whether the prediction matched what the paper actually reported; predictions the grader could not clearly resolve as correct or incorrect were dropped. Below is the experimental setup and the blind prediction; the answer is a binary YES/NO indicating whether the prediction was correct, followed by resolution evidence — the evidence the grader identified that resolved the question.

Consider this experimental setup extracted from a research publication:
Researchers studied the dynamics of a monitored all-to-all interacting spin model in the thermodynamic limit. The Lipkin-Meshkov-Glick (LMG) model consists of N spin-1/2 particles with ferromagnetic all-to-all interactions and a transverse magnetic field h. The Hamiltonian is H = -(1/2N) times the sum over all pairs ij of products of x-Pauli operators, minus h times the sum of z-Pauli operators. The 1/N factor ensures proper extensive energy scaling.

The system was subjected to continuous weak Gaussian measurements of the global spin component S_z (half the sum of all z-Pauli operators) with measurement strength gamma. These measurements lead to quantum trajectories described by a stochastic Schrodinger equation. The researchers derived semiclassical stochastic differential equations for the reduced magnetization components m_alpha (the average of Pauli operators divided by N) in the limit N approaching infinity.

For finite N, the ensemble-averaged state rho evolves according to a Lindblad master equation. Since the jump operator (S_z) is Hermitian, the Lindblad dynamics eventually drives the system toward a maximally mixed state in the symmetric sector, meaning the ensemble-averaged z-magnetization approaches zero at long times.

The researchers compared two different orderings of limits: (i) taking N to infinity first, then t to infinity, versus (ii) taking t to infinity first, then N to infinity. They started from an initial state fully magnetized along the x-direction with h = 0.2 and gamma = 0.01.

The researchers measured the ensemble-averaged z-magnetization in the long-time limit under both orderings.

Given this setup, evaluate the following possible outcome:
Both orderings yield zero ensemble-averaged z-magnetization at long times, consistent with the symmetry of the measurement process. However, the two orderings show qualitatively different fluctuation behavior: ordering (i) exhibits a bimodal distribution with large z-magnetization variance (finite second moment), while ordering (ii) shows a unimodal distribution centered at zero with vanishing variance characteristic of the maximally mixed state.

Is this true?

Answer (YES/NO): NO